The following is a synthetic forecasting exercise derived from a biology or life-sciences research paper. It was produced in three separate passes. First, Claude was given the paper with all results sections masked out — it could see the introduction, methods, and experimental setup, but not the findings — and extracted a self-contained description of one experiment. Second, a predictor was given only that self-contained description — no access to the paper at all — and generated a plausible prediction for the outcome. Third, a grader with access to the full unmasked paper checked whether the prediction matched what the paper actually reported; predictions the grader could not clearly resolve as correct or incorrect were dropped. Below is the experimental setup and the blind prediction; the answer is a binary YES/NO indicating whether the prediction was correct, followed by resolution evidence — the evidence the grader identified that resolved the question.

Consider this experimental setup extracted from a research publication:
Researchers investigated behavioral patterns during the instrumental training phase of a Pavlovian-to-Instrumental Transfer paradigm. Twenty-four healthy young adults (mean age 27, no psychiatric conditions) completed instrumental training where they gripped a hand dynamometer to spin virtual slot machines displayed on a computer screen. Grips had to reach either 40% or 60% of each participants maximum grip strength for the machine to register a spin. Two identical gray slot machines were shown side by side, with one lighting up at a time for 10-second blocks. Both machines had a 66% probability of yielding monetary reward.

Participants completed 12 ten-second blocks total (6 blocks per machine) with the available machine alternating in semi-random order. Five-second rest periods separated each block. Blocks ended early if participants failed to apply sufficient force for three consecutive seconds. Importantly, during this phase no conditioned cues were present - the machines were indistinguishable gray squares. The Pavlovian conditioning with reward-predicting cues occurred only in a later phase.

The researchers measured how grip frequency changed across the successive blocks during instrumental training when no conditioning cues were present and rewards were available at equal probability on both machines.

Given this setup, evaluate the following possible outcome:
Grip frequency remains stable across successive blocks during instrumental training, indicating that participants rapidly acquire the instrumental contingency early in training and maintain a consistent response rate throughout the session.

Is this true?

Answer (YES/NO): NO